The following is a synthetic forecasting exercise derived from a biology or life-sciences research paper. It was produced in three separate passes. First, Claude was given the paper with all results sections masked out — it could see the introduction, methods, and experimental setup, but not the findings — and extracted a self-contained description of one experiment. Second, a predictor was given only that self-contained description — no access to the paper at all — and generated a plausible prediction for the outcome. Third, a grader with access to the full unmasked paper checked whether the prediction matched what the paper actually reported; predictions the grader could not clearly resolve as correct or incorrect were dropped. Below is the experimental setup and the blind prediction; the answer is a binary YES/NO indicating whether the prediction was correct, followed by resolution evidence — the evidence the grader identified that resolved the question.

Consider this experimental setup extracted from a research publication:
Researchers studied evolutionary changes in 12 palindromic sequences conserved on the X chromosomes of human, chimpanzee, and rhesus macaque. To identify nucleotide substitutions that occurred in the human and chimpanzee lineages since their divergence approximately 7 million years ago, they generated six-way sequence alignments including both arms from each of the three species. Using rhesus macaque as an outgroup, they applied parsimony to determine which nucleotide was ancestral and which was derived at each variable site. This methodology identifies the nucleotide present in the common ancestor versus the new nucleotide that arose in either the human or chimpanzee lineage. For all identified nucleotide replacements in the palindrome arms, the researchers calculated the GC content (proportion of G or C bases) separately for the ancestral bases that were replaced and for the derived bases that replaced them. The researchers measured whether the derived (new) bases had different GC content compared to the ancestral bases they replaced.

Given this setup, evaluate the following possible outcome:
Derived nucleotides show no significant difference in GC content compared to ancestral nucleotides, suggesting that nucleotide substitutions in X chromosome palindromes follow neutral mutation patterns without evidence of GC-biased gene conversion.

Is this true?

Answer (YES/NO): NO